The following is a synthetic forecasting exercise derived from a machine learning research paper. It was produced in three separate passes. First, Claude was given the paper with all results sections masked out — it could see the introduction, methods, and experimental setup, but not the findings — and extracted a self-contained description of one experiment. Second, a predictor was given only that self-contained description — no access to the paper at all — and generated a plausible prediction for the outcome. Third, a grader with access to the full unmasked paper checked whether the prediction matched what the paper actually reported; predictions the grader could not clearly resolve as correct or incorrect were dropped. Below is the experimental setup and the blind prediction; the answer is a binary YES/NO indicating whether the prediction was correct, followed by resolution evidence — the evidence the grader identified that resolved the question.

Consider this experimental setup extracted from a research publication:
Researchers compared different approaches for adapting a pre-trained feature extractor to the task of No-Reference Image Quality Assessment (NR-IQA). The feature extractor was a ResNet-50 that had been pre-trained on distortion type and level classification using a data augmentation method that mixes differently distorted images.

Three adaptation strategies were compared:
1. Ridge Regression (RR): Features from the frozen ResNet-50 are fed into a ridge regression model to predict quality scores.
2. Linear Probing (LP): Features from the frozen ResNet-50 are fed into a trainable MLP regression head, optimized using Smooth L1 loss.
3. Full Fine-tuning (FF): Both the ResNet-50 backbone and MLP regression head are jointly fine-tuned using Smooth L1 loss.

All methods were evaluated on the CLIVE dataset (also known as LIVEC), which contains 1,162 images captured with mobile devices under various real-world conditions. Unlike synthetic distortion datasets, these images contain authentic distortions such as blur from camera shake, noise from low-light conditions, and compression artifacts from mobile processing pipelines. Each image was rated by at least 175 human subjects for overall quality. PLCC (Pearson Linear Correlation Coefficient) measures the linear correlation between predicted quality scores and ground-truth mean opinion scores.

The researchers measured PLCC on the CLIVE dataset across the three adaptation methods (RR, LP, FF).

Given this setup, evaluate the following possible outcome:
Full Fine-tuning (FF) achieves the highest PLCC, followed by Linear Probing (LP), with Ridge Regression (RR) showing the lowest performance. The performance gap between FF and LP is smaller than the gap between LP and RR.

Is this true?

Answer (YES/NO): NO